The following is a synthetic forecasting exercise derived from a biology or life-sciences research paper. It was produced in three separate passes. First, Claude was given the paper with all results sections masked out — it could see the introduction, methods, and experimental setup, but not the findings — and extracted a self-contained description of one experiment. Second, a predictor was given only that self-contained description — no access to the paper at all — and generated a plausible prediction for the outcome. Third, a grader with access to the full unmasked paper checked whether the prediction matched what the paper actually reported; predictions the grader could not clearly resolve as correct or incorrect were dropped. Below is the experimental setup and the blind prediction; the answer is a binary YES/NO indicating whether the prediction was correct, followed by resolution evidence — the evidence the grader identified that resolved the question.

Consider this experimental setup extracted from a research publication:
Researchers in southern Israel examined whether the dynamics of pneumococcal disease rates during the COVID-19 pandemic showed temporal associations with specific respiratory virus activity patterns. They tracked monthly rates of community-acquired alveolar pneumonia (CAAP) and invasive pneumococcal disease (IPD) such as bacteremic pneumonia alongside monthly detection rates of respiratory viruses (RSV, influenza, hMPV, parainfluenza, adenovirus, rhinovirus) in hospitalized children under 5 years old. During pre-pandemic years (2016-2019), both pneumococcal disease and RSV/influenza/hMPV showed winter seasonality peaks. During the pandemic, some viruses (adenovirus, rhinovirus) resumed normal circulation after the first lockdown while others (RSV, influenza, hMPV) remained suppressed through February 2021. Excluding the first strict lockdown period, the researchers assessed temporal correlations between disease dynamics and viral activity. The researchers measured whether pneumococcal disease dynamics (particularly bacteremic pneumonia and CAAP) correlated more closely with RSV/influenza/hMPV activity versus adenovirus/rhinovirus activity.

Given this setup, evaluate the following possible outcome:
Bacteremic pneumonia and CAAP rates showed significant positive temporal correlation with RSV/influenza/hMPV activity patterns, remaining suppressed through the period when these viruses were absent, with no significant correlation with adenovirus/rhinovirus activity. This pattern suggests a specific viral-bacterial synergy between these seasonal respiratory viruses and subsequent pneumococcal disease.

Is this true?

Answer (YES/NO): YES